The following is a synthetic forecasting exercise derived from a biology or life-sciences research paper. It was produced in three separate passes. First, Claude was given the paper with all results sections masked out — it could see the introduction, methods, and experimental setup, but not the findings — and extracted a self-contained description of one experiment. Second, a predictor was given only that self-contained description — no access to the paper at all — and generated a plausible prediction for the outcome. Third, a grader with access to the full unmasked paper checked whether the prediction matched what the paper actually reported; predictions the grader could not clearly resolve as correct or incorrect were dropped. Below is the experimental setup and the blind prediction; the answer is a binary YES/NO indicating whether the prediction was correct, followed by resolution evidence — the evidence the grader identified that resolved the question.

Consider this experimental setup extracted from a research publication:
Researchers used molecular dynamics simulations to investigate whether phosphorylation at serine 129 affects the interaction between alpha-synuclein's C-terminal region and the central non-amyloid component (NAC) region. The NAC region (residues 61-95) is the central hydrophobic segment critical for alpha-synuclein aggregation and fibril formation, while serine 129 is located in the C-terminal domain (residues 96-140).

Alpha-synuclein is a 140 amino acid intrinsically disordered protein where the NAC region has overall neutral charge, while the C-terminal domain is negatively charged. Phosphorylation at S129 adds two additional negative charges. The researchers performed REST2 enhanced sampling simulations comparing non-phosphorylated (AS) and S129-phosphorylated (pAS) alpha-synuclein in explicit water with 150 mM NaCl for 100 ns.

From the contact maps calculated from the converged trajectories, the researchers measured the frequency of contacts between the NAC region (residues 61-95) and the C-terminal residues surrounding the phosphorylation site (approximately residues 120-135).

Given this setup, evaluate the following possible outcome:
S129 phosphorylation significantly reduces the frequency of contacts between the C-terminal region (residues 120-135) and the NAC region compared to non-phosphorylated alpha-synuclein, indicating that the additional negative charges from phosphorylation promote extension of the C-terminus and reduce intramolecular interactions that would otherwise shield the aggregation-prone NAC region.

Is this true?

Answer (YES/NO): NO